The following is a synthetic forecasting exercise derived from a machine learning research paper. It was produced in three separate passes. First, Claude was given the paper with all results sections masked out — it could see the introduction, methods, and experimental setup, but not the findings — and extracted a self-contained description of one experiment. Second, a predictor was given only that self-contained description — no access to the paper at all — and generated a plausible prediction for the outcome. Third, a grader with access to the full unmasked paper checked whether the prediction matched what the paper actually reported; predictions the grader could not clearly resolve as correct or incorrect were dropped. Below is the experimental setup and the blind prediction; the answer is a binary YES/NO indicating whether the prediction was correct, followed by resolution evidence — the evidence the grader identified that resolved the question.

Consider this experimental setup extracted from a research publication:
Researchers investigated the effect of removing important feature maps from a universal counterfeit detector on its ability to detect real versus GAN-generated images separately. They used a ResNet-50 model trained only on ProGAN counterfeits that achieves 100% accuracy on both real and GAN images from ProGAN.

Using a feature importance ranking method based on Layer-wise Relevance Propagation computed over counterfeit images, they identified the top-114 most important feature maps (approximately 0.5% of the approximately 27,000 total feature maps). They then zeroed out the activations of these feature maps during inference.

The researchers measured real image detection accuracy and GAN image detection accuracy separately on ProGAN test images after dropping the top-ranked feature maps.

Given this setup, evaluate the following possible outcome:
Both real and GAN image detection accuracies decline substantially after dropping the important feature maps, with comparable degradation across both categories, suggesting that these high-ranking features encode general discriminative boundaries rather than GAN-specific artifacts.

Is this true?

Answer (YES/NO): NO